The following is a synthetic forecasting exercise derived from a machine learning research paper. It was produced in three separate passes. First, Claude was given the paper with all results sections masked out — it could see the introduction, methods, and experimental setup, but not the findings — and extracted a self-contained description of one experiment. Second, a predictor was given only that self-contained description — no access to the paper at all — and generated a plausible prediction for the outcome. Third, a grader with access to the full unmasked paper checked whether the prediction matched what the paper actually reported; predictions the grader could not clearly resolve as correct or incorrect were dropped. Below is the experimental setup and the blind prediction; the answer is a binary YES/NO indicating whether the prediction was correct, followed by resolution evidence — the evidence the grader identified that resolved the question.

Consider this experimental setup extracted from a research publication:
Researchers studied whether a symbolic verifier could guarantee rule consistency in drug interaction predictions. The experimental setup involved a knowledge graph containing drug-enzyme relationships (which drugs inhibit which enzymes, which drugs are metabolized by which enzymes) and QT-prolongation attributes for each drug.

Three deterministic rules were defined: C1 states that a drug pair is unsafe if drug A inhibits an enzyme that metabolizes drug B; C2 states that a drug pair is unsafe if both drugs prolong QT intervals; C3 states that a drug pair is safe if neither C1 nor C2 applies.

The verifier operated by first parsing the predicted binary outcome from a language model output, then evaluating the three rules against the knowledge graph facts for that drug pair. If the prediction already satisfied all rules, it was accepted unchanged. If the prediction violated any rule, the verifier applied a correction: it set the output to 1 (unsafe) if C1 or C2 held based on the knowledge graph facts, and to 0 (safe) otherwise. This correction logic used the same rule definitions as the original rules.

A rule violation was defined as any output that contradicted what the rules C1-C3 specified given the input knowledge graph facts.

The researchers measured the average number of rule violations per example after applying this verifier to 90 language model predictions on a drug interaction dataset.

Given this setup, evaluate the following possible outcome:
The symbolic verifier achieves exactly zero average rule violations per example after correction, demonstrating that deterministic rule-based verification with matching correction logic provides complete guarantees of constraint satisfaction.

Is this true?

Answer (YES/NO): YES